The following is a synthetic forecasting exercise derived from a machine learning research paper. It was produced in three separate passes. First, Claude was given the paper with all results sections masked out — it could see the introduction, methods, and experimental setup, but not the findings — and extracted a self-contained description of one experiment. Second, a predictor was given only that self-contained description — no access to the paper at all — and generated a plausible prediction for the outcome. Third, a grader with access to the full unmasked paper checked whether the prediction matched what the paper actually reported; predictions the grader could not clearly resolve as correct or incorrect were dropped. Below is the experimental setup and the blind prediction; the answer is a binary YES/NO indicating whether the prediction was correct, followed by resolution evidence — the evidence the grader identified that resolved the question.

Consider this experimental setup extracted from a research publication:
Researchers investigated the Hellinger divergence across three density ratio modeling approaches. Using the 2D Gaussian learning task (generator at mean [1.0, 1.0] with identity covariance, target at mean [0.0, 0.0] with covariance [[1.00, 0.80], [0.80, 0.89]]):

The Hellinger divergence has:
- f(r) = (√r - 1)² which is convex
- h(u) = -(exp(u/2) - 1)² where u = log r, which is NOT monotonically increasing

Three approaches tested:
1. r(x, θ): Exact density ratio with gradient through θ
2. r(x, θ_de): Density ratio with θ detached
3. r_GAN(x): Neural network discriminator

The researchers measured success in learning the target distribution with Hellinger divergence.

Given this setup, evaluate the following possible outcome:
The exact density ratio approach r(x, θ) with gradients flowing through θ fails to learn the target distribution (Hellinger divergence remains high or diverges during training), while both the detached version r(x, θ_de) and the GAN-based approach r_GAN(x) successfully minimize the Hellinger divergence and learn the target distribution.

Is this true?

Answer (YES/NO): NO